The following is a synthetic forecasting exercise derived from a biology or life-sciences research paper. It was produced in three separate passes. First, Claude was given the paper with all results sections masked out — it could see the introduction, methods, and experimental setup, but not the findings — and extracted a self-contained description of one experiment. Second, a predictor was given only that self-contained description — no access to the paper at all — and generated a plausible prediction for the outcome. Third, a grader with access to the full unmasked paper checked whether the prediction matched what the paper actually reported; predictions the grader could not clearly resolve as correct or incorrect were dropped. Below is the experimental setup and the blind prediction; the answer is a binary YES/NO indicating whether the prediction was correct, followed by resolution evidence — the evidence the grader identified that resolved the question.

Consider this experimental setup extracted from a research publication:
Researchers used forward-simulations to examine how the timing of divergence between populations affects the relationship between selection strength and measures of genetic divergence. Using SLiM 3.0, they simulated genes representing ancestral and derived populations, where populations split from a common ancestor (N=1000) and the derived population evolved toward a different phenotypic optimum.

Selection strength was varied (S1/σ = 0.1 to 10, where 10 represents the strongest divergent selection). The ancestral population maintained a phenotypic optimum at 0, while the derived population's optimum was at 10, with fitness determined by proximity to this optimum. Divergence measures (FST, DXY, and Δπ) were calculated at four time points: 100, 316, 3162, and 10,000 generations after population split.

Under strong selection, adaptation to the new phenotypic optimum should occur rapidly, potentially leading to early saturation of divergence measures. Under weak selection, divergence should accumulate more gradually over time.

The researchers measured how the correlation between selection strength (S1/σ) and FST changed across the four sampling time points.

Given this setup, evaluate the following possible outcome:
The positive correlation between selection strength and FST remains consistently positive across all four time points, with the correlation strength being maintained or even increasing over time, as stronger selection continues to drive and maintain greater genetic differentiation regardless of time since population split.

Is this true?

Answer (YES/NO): NO